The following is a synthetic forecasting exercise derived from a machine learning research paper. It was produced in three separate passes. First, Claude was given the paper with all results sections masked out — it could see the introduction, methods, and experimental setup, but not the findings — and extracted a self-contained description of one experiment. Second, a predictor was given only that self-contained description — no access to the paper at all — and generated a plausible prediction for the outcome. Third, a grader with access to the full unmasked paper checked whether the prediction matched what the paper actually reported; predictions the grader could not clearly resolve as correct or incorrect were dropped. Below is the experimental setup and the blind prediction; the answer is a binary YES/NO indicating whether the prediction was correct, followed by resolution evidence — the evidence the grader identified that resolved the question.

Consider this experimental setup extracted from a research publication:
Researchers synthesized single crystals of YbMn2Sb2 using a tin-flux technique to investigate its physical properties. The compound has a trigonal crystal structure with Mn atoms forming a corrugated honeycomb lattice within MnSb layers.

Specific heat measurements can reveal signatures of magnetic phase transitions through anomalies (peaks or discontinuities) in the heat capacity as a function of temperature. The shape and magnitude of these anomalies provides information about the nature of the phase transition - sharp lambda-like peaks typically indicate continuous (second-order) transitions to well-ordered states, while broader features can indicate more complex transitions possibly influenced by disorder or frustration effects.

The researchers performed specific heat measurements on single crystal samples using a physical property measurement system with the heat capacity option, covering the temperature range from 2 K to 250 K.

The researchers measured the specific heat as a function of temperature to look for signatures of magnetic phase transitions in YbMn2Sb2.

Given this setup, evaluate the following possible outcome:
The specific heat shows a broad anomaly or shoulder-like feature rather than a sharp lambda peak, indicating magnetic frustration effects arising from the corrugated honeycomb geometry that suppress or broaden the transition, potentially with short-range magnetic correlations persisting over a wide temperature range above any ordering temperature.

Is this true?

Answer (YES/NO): NO